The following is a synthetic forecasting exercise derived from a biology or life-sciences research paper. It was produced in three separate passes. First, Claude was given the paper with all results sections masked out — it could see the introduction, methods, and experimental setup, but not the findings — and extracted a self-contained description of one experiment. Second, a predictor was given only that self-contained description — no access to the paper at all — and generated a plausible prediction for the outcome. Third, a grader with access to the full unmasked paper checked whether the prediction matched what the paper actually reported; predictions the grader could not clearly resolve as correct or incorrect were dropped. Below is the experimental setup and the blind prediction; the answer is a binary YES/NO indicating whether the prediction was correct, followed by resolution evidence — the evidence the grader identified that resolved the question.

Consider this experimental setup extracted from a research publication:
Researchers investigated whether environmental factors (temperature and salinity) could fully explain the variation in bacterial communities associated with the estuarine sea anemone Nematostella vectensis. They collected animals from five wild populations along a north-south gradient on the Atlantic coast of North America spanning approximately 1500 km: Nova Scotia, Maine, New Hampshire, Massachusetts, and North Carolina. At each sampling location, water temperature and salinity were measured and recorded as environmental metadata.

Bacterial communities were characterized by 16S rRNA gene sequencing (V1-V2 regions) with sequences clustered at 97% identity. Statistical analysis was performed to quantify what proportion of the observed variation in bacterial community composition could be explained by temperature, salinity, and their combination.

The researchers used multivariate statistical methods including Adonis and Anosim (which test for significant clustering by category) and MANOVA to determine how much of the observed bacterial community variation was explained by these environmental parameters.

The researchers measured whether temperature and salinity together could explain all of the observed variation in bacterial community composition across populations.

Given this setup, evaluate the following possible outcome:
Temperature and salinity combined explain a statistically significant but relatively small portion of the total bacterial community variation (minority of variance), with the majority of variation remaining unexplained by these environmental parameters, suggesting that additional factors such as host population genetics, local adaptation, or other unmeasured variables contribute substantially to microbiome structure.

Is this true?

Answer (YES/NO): YES